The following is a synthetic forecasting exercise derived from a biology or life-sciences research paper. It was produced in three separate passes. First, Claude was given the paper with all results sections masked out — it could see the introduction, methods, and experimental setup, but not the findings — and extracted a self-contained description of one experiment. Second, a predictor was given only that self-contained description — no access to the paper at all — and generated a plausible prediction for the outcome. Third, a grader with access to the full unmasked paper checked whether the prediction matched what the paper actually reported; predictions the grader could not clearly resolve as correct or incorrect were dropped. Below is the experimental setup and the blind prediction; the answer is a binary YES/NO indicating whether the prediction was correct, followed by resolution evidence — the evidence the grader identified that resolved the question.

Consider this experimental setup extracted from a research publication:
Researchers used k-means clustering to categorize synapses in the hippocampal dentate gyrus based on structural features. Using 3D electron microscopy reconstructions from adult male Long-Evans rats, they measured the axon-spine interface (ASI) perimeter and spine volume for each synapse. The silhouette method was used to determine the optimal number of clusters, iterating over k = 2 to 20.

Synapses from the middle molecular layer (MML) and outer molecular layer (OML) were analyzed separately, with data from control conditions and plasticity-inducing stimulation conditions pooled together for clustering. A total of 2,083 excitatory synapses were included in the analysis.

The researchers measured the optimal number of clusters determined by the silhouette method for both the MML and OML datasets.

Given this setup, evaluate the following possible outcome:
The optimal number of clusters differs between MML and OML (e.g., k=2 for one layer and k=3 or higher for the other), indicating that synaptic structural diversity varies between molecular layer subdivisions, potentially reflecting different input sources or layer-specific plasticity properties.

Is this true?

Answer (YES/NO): NO